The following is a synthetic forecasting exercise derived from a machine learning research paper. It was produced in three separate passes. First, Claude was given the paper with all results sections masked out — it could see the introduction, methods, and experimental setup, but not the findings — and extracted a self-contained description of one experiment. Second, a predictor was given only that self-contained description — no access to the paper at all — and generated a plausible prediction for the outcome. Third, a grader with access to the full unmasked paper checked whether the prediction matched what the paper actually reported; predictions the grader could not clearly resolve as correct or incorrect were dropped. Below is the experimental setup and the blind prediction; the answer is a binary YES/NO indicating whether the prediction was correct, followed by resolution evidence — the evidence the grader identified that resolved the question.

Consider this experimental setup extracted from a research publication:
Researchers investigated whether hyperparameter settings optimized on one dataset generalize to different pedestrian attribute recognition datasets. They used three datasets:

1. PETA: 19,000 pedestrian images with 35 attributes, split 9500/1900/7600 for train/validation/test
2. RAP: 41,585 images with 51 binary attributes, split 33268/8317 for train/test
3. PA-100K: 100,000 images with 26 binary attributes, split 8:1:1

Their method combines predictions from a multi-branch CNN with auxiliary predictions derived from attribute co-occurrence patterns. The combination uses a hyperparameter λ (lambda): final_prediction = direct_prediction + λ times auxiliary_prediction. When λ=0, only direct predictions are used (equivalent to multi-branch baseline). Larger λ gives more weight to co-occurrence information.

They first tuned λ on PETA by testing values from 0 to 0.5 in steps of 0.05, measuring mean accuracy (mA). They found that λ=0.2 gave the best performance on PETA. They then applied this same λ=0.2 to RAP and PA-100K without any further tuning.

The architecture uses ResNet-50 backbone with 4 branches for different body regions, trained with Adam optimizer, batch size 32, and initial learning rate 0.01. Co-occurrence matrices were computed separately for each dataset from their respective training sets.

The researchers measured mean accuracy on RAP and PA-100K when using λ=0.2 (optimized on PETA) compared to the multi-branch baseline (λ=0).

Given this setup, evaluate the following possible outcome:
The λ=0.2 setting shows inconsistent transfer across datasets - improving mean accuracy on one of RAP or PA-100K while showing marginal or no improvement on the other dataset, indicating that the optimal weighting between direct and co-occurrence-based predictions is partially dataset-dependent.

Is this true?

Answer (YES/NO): NO